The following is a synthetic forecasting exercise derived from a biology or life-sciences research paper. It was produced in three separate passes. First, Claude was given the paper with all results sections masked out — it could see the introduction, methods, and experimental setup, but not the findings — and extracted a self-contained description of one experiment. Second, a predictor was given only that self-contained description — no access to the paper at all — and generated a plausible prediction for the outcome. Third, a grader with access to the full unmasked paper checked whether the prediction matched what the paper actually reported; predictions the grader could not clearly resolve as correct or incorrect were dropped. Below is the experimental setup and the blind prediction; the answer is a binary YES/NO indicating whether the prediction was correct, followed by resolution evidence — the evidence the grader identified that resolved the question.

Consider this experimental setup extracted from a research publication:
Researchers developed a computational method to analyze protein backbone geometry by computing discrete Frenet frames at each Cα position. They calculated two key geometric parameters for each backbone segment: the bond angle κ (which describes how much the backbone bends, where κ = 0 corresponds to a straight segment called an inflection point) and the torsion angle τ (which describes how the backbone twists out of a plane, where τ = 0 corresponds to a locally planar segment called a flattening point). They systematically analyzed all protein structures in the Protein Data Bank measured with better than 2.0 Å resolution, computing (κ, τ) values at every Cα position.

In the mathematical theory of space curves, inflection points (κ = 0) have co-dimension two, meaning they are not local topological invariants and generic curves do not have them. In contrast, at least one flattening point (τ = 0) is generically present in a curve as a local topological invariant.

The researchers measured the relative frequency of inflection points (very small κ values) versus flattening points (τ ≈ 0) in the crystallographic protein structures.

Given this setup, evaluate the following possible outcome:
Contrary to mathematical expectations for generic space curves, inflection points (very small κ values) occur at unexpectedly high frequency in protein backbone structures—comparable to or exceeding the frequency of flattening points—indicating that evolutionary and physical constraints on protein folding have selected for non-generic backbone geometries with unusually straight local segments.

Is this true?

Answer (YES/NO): NO